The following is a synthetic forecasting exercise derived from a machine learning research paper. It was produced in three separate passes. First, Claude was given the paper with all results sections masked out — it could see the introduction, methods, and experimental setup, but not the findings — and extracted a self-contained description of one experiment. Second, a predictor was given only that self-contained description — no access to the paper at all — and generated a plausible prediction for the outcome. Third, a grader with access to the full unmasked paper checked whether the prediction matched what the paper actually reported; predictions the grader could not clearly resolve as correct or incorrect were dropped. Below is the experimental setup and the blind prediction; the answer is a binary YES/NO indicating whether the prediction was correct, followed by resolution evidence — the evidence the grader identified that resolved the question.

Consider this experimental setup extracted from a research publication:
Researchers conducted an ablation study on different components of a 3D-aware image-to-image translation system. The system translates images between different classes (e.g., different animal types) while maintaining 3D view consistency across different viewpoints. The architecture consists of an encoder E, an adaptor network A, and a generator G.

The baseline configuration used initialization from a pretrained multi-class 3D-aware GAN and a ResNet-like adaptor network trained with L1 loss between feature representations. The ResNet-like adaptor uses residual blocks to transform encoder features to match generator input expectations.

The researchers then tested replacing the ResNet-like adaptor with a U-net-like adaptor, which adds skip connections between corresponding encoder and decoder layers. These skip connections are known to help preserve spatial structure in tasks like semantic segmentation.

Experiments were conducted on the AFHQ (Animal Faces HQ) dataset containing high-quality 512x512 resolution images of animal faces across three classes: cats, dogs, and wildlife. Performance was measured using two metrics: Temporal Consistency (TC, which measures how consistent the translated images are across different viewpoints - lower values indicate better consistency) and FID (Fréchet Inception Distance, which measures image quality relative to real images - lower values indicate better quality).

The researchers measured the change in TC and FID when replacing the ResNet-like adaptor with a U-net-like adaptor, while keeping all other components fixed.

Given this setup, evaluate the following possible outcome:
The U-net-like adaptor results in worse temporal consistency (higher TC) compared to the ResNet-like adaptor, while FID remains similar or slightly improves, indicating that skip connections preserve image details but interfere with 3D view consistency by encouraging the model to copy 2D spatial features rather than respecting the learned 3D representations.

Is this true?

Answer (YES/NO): NO